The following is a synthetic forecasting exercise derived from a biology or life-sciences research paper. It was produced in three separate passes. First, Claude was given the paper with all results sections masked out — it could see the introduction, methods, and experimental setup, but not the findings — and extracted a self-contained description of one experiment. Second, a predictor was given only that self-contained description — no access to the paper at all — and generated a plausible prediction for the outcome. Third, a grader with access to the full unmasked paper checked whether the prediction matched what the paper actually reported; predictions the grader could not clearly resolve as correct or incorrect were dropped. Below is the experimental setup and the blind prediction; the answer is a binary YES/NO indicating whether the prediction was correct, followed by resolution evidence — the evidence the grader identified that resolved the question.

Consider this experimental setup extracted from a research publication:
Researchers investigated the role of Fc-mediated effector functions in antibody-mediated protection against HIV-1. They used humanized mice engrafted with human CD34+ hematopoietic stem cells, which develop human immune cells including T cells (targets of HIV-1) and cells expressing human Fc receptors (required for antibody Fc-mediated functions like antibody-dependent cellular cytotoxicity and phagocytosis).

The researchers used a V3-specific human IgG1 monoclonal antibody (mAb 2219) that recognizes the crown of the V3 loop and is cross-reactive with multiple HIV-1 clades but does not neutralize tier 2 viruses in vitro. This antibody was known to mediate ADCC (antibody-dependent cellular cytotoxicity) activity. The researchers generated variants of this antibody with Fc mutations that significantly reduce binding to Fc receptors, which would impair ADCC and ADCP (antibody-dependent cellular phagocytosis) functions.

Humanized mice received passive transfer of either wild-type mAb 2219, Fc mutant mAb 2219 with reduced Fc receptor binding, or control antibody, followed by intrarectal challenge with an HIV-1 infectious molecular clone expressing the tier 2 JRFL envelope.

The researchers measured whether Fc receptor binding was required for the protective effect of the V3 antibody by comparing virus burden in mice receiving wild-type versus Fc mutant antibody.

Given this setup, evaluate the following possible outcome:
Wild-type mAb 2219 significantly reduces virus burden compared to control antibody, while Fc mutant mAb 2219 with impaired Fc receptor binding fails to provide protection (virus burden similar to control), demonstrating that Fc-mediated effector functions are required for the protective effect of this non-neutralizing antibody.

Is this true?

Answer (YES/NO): YES